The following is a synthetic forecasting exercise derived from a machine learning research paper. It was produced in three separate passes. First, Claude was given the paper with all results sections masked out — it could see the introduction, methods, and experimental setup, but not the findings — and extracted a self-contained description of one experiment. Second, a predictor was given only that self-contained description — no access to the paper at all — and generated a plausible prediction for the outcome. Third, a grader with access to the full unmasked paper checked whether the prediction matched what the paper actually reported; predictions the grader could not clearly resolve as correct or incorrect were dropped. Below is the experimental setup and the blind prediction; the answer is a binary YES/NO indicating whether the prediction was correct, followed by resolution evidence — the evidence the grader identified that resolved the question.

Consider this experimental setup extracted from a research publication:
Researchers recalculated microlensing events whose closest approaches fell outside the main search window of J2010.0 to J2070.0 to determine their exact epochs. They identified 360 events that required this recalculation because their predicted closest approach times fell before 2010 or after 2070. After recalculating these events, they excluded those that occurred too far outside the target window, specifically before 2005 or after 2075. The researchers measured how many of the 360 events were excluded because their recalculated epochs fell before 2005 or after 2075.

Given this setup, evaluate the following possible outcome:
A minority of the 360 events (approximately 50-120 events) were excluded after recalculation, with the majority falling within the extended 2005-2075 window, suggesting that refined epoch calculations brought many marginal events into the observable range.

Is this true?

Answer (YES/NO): YES